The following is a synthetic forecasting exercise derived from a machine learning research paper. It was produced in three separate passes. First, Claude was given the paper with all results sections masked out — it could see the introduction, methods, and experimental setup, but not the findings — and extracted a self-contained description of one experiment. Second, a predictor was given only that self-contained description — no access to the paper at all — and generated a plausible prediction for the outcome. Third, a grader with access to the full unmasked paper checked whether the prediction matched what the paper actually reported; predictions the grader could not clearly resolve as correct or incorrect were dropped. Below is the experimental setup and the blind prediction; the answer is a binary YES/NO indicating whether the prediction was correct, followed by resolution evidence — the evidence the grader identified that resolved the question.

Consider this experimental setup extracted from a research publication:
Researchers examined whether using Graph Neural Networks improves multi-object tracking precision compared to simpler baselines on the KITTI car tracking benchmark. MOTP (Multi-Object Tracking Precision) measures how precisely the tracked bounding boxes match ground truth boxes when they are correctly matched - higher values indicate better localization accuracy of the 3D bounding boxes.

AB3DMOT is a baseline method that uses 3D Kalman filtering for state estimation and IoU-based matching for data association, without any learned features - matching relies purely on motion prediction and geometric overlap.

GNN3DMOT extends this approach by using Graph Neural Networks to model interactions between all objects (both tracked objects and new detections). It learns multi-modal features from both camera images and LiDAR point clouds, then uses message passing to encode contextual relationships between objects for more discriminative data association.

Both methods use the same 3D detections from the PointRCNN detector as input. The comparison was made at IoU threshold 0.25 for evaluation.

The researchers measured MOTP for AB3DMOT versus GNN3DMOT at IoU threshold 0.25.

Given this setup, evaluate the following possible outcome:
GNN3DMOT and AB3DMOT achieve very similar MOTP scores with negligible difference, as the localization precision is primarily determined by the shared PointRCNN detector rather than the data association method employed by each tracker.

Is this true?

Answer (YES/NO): YES